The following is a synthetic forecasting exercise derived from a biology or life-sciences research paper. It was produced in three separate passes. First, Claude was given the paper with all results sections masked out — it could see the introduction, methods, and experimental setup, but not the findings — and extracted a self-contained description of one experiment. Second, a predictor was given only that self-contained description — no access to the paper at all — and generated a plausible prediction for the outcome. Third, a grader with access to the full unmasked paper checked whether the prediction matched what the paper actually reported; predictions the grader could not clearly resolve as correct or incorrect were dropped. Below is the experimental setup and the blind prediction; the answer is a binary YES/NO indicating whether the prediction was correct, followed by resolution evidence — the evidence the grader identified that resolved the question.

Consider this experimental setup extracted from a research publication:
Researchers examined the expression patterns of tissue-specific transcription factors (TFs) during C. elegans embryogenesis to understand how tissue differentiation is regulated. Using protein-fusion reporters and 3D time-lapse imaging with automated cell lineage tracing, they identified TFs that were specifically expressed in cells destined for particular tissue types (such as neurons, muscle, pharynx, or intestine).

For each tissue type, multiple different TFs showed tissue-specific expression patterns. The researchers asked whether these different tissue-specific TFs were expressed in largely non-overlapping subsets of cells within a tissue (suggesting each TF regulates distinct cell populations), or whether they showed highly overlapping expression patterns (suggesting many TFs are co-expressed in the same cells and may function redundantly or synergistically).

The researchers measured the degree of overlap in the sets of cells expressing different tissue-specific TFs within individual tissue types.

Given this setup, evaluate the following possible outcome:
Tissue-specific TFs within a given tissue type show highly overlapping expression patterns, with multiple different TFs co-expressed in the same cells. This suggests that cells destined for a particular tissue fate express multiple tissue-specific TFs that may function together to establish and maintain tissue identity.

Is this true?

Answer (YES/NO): YES